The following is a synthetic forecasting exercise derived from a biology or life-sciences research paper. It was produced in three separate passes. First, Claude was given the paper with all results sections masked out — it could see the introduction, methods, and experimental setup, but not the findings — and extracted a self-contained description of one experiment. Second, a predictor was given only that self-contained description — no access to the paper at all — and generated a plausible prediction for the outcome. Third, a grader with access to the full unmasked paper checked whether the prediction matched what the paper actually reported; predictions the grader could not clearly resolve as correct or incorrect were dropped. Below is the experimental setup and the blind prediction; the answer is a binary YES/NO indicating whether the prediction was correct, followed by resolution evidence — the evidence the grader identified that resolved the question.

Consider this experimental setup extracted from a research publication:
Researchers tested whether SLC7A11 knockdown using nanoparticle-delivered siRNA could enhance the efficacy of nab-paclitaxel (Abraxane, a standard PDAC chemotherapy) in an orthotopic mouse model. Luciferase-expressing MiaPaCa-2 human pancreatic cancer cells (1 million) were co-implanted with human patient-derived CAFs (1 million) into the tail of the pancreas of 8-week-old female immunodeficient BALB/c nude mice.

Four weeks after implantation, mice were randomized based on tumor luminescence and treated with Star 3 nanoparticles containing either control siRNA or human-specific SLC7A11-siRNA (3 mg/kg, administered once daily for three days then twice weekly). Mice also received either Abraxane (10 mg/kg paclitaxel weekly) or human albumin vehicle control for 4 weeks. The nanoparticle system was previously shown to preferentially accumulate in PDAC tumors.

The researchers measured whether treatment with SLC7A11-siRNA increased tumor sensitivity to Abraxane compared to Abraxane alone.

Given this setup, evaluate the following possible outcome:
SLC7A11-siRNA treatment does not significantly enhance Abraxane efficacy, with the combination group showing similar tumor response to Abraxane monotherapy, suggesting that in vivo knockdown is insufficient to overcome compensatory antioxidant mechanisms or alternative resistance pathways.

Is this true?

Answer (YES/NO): NO